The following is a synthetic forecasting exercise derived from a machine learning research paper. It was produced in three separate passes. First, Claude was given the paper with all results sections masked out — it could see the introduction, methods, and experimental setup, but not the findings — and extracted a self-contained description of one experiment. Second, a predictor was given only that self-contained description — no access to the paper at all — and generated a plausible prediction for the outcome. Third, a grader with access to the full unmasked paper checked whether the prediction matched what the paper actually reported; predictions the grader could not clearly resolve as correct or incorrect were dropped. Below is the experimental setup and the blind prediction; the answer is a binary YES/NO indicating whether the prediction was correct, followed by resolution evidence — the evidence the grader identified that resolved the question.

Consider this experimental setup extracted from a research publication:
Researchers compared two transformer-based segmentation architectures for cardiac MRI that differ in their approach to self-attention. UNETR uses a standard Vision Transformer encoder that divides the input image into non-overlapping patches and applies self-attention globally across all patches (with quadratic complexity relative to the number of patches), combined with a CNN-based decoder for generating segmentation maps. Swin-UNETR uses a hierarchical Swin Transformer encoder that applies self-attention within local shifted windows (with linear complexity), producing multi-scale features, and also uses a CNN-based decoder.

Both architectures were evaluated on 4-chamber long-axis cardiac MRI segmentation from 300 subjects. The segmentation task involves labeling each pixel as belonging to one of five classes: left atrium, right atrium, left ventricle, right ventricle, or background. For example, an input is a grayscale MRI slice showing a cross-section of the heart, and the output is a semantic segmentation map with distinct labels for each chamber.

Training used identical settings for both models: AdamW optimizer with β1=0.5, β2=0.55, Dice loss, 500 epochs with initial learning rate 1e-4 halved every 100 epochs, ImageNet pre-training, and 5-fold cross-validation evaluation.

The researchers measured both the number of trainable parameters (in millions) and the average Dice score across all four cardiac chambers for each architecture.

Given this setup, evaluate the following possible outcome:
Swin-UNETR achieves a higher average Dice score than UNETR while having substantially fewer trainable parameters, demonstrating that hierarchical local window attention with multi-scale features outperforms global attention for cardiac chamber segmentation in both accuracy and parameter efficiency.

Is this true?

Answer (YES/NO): NO